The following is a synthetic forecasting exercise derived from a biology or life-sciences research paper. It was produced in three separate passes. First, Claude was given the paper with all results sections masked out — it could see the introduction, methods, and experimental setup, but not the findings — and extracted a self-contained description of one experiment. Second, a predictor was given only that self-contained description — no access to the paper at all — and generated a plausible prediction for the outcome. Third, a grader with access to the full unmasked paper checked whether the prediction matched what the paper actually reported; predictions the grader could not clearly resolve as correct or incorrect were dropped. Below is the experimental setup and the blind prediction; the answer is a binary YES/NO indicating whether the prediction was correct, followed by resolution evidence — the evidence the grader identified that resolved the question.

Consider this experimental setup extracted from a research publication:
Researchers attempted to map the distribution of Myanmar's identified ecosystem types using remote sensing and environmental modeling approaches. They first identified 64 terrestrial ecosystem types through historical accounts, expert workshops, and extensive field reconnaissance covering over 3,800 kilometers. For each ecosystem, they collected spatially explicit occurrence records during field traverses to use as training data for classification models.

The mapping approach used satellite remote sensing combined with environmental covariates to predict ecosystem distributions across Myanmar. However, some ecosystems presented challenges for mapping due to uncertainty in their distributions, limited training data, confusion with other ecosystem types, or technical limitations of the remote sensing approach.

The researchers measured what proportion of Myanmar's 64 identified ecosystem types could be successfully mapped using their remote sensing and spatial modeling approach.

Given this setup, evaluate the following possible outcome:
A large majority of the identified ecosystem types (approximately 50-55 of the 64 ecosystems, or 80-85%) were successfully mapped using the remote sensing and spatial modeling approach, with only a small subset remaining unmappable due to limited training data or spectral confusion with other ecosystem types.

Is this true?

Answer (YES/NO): NO